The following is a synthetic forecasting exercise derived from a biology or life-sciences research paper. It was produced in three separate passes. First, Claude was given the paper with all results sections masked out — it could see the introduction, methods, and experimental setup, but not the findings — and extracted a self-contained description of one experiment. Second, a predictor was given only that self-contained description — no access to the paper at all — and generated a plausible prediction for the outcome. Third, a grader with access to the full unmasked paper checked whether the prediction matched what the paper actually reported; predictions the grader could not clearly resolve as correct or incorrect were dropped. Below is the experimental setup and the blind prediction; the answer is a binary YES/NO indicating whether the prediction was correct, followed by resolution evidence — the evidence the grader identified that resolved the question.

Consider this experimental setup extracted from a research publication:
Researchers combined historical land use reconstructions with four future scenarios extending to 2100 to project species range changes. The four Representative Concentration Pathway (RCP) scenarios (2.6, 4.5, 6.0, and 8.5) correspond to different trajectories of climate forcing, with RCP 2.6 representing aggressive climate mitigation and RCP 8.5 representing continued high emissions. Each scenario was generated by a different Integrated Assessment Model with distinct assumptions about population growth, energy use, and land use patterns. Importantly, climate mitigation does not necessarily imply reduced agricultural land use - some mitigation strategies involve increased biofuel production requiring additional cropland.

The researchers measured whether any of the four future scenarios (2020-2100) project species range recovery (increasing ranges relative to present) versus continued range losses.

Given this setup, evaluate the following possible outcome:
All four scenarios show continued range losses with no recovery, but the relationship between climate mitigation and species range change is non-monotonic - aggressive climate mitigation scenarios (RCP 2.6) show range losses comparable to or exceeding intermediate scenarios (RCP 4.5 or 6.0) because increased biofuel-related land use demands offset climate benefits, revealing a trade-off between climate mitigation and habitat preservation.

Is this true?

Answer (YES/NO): NO